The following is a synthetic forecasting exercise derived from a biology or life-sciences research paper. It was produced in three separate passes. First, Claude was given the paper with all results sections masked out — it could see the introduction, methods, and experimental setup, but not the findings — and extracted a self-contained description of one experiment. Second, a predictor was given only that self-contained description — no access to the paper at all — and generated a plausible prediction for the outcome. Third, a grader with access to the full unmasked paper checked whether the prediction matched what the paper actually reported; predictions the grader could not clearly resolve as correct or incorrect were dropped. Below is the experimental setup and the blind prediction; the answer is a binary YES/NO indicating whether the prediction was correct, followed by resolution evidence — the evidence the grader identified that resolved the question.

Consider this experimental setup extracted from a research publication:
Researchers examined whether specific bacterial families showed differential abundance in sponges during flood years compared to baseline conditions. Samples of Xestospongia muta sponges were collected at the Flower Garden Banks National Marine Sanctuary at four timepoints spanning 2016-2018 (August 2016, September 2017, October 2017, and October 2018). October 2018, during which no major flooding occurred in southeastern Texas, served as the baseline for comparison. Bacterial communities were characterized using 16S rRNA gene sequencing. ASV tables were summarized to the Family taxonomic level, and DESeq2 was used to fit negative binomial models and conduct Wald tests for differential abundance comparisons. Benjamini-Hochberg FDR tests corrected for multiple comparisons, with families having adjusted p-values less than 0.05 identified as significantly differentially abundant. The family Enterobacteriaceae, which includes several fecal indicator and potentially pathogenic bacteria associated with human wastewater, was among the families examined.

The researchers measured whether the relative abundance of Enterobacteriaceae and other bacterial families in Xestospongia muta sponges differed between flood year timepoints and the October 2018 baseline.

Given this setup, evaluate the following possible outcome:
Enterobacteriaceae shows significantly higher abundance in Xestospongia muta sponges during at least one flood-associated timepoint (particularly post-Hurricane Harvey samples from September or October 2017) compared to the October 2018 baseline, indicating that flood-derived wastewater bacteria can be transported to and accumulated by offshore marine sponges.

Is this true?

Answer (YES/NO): NO